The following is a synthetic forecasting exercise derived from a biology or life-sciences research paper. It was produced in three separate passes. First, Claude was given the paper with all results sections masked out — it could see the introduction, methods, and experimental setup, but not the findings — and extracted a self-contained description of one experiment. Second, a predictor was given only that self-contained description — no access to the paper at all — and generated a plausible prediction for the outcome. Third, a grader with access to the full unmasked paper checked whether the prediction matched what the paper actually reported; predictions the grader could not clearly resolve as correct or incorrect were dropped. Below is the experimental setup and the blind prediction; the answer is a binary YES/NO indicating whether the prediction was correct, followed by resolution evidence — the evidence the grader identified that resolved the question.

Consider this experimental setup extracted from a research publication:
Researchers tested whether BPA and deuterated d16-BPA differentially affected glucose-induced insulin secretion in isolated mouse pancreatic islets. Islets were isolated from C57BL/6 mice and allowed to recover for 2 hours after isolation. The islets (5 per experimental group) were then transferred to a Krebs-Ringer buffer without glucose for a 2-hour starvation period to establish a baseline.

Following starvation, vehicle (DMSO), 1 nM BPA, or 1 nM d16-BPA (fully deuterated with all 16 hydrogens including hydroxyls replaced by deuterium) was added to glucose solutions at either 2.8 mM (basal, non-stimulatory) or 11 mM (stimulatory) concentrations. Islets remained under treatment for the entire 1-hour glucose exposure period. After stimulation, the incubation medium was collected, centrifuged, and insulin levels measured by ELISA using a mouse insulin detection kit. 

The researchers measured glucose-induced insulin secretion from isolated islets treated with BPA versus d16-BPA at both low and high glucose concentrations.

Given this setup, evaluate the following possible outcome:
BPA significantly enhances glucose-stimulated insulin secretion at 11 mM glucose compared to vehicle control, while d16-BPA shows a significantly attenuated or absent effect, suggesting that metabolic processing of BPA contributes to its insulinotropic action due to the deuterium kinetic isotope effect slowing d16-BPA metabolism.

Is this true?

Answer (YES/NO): NO